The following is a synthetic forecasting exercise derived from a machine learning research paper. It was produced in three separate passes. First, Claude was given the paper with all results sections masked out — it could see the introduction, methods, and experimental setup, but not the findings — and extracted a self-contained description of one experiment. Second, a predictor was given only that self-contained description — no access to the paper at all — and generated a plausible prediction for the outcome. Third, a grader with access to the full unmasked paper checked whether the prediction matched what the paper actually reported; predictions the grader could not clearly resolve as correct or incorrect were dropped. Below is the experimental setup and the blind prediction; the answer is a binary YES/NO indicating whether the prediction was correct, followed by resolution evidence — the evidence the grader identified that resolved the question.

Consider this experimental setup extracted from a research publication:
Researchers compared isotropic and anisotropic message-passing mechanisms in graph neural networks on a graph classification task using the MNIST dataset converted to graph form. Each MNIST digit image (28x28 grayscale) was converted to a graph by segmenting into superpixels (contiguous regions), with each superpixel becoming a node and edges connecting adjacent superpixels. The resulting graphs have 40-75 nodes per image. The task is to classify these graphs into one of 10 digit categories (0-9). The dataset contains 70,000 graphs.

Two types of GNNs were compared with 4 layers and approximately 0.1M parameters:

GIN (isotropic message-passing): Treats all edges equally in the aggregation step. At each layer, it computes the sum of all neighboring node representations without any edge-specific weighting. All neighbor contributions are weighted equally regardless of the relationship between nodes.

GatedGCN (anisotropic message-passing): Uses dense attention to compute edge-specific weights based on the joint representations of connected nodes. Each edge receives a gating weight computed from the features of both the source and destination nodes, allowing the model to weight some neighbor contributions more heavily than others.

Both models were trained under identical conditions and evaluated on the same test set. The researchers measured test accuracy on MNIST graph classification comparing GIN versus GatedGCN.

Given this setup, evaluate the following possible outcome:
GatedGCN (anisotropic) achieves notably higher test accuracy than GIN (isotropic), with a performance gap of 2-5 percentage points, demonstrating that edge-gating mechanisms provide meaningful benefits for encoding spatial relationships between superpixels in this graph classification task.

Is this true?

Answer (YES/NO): NO